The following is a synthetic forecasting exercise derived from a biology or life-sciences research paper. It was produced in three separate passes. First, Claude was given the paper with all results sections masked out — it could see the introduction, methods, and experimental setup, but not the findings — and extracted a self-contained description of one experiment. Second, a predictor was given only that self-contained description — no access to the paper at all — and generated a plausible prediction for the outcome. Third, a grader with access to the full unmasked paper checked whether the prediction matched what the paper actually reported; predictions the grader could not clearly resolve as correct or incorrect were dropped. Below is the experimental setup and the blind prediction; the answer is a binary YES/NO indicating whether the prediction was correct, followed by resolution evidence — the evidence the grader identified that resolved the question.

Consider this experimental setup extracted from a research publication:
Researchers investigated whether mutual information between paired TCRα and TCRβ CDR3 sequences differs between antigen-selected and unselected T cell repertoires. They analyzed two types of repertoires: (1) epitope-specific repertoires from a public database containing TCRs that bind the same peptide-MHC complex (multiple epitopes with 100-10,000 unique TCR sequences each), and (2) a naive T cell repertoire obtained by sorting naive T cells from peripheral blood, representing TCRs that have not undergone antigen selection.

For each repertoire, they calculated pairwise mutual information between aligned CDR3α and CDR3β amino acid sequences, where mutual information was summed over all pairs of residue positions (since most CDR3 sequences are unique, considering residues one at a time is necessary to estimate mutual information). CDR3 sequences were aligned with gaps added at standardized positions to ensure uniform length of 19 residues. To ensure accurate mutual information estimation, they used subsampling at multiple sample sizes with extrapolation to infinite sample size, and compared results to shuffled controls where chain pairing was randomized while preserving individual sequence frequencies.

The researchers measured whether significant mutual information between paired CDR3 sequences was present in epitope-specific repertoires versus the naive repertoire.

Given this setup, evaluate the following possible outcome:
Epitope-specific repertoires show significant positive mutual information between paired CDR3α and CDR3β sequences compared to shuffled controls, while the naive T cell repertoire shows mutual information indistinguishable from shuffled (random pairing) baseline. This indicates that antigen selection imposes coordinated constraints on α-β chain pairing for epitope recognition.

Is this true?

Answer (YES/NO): YES